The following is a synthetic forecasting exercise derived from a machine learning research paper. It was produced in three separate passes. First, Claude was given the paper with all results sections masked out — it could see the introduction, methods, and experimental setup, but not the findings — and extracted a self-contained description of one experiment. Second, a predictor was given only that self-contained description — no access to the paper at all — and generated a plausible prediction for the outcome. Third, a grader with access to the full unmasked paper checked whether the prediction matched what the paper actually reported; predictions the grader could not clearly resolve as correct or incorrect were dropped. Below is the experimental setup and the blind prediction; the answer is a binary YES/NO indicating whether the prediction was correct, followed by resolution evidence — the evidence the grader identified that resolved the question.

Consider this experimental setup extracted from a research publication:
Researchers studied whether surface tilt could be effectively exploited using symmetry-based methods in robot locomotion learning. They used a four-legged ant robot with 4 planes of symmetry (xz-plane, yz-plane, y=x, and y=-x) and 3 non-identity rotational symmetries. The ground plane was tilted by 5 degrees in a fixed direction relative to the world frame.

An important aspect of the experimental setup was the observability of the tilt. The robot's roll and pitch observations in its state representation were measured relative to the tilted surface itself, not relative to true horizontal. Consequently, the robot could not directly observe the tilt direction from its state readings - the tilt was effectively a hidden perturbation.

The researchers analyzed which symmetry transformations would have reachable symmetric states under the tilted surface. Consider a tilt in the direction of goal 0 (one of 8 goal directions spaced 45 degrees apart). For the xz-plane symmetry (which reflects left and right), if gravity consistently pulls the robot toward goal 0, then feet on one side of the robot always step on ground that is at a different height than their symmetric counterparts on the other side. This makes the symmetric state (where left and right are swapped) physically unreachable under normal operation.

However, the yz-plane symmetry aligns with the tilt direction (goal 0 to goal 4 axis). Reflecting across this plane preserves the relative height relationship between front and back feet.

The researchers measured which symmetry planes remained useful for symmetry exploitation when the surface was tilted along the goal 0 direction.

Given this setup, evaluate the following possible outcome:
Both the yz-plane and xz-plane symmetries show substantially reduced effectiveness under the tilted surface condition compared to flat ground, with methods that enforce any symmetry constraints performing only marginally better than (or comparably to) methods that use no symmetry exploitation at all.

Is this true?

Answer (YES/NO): NO